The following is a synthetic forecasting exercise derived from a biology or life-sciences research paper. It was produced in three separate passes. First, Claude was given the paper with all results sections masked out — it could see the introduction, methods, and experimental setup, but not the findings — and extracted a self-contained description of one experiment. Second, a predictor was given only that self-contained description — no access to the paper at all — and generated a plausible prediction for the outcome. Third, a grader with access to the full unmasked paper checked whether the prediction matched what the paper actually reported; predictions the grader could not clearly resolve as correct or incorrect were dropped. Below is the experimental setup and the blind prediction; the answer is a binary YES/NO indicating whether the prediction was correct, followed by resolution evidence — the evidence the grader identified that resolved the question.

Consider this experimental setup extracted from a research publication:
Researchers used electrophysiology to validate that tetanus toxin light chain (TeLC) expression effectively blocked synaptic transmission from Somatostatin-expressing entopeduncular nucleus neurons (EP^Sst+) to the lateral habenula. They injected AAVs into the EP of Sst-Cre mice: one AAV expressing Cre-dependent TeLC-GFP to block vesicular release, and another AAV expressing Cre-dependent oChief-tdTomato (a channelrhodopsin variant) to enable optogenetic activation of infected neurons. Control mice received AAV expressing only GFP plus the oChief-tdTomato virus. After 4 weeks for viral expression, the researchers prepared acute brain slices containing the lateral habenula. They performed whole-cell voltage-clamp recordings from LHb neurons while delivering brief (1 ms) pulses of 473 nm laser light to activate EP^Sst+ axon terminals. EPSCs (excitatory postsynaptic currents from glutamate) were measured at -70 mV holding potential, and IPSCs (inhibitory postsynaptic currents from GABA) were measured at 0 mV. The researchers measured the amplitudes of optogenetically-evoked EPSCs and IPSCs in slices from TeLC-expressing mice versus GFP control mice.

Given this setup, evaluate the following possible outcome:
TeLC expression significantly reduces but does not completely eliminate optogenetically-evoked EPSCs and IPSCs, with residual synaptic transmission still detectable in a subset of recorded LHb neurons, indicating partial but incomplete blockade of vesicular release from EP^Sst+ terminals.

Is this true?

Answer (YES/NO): NO